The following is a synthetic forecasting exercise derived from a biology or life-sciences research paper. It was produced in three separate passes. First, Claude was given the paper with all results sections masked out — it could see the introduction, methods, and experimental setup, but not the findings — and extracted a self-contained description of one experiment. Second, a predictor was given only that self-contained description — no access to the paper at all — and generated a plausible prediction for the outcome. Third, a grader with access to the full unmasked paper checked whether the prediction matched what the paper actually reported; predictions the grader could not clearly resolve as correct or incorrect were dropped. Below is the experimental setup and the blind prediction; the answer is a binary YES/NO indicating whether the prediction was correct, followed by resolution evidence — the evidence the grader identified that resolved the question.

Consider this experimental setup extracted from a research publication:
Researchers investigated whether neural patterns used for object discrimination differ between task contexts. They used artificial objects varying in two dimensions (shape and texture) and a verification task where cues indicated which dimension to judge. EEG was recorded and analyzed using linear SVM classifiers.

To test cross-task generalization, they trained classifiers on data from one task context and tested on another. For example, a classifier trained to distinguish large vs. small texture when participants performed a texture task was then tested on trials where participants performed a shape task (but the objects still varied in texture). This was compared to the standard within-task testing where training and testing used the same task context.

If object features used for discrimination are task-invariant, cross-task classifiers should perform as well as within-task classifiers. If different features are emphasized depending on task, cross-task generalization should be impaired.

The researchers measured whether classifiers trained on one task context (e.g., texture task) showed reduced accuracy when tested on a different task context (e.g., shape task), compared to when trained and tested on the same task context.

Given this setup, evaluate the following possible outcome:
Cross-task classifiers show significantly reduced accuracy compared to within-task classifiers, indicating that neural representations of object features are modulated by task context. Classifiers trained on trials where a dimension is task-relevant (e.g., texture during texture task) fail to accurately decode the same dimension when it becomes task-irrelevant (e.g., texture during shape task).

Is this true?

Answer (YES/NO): YES